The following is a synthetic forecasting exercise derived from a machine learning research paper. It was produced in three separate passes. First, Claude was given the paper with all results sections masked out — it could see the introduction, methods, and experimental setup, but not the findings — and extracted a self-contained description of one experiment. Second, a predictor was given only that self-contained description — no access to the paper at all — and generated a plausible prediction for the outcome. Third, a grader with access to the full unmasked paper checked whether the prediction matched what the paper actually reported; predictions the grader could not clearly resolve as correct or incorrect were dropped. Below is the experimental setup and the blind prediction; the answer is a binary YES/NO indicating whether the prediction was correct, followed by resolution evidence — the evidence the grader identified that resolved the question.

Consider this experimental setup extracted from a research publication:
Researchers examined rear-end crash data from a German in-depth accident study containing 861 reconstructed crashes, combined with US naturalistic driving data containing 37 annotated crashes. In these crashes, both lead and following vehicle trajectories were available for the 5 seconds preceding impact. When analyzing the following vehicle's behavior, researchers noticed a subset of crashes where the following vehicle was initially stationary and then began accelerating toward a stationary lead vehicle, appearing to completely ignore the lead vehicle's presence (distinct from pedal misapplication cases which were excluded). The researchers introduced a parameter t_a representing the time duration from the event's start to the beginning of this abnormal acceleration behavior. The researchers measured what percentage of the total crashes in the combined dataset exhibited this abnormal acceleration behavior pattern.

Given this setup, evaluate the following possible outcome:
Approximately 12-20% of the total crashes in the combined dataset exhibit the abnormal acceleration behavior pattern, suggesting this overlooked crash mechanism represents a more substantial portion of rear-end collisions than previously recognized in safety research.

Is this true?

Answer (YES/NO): NO